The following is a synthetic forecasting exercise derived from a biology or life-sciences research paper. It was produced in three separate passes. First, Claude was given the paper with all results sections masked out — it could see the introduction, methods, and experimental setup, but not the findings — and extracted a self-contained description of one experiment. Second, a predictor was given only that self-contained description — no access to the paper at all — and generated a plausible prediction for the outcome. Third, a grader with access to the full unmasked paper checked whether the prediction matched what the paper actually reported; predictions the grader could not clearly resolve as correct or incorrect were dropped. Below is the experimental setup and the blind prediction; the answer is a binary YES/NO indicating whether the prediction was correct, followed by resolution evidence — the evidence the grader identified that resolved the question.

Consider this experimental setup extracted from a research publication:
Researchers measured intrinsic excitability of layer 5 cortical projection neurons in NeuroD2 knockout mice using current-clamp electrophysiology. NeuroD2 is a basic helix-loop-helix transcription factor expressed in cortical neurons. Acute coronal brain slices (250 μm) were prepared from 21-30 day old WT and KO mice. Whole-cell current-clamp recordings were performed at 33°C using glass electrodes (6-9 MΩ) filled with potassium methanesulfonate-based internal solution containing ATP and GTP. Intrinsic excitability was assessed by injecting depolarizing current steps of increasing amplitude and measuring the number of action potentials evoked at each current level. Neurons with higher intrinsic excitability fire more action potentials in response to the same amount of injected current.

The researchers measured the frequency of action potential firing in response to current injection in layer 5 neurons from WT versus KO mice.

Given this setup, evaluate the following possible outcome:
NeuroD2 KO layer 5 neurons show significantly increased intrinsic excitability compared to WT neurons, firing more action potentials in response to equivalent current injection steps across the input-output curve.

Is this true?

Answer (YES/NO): YES